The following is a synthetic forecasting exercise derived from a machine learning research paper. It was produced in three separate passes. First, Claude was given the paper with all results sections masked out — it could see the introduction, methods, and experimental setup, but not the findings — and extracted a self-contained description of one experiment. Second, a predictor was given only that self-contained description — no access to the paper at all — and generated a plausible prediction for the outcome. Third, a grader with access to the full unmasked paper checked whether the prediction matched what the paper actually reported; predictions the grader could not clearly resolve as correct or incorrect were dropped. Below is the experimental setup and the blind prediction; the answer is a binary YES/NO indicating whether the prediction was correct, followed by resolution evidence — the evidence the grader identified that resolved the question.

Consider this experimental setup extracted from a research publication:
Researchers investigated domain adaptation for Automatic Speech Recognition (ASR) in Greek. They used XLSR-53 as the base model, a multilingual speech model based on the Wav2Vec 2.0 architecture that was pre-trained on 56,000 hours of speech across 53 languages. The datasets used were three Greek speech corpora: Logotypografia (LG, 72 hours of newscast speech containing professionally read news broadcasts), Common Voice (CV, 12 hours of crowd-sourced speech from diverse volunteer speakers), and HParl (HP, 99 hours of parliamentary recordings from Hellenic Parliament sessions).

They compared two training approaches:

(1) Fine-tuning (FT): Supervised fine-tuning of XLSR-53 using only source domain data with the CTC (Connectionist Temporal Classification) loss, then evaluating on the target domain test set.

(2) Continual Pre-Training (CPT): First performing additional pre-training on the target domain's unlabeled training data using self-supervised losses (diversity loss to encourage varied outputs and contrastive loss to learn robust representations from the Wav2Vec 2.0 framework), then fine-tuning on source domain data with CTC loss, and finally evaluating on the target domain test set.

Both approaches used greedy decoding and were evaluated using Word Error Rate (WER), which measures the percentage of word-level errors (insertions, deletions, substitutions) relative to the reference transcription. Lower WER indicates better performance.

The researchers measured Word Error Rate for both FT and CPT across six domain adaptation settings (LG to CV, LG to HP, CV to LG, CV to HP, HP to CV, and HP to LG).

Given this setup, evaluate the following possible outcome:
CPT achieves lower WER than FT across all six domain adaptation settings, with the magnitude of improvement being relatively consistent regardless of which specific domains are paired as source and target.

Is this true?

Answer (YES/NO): NO